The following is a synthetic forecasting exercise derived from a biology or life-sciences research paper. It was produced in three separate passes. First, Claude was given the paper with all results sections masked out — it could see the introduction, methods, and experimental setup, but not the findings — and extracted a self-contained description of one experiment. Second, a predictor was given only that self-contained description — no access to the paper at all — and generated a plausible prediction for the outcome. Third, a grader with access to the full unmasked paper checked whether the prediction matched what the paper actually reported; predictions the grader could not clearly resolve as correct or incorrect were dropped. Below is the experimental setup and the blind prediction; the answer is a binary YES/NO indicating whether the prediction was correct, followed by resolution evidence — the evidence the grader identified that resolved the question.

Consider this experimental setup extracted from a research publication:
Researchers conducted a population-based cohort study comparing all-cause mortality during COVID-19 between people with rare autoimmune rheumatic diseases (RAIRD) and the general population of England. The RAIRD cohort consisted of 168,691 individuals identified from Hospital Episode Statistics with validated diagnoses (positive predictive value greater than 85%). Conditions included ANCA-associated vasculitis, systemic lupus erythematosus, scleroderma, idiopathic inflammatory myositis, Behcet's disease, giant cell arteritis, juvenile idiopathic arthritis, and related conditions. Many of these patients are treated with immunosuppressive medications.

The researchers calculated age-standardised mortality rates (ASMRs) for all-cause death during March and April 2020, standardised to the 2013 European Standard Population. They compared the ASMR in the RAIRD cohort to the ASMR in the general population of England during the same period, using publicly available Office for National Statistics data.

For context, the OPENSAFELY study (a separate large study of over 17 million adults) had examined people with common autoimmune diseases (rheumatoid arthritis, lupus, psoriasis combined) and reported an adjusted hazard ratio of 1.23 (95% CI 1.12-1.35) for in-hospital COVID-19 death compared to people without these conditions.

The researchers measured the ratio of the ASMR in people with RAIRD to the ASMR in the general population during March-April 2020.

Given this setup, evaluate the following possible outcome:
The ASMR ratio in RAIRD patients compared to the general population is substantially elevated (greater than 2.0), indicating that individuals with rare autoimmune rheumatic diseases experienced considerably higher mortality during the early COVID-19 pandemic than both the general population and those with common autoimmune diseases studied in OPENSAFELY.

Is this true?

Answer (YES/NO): YES